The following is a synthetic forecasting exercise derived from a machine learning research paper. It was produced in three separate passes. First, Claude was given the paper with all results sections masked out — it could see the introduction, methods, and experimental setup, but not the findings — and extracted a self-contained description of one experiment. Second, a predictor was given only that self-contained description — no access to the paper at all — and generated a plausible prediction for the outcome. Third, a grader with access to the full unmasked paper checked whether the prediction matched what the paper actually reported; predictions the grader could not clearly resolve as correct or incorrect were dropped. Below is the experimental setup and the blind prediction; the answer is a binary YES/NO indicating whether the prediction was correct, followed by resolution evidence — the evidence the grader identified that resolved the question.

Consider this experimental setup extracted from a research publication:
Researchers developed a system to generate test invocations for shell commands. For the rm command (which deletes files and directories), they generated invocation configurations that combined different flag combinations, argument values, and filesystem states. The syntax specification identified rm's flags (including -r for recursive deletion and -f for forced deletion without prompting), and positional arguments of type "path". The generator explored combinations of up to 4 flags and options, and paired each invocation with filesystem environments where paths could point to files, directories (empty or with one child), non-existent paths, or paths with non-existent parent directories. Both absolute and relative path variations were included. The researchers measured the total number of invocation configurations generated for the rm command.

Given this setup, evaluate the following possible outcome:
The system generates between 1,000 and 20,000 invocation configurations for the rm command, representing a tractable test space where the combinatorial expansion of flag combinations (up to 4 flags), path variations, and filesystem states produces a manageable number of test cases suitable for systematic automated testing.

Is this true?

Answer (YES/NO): NO